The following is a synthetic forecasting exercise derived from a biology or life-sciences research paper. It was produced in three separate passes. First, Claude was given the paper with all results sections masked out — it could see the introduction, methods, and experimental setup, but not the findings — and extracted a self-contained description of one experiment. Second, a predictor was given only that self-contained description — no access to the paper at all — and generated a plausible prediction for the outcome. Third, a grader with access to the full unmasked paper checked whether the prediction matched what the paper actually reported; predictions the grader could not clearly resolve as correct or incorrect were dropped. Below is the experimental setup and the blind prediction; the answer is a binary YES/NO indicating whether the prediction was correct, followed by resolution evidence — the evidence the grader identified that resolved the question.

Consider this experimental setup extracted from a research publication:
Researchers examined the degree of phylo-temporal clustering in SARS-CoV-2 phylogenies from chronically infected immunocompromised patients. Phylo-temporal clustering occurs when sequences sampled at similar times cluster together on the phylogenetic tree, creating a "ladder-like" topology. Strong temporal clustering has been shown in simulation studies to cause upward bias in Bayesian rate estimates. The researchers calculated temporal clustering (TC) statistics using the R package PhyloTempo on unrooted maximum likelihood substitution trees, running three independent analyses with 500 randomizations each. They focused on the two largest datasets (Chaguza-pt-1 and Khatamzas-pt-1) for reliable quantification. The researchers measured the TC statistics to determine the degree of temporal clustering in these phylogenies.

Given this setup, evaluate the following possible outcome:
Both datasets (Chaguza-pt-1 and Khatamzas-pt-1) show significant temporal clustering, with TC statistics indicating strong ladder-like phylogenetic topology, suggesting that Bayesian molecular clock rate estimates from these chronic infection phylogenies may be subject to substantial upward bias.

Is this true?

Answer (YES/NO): YES